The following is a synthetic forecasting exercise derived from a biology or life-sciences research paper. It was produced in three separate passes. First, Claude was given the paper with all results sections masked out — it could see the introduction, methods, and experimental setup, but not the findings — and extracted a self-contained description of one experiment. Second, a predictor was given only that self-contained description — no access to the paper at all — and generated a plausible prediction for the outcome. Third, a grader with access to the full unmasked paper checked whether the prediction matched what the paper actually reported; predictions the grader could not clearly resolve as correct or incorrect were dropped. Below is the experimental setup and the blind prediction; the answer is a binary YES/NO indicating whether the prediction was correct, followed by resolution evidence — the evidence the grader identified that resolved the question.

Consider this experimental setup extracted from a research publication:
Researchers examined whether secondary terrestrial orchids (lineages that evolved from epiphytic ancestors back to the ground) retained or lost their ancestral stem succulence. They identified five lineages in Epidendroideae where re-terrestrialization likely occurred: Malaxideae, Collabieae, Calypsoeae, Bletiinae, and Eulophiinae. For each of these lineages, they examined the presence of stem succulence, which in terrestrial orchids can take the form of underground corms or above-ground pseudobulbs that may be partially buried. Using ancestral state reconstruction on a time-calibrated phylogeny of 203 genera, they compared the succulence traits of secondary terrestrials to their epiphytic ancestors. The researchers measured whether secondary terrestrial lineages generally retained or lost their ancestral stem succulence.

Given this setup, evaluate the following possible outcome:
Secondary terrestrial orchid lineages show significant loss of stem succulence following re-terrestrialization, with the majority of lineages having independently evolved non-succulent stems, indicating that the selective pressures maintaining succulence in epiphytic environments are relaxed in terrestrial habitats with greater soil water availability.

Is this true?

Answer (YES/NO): NO